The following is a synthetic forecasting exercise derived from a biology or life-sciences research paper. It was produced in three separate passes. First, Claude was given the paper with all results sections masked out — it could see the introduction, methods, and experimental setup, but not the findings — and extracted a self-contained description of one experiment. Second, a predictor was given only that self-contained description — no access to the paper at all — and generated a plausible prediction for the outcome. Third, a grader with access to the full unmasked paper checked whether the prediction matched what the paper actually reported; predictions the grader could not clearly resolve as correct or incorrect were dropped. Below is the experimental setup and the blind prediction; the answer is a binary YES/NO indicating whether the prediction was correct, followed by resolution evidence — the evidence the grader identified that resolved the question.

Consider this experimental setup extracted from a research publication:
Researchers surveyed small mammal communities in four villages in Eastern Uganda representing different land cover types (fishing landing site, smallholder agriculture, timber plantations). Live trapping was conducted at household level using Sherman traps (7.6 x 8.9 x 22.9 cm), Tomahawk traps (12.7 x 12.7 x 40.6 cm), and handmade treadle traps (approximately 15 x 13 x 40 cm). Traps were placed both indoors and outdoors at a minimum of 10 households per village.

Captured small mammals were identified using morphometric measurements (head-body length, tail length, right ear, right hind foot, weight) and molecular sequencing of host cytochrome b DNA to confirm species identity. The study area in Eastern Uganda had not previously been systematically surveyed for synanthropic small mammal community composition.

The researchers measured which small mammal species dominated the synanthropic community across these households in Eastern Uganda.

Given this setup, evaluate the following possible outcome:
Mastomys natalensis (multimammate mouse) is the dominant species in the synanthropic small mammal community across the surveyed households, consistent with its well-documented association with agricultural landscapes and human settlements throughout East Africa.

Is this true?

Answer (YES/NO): NO